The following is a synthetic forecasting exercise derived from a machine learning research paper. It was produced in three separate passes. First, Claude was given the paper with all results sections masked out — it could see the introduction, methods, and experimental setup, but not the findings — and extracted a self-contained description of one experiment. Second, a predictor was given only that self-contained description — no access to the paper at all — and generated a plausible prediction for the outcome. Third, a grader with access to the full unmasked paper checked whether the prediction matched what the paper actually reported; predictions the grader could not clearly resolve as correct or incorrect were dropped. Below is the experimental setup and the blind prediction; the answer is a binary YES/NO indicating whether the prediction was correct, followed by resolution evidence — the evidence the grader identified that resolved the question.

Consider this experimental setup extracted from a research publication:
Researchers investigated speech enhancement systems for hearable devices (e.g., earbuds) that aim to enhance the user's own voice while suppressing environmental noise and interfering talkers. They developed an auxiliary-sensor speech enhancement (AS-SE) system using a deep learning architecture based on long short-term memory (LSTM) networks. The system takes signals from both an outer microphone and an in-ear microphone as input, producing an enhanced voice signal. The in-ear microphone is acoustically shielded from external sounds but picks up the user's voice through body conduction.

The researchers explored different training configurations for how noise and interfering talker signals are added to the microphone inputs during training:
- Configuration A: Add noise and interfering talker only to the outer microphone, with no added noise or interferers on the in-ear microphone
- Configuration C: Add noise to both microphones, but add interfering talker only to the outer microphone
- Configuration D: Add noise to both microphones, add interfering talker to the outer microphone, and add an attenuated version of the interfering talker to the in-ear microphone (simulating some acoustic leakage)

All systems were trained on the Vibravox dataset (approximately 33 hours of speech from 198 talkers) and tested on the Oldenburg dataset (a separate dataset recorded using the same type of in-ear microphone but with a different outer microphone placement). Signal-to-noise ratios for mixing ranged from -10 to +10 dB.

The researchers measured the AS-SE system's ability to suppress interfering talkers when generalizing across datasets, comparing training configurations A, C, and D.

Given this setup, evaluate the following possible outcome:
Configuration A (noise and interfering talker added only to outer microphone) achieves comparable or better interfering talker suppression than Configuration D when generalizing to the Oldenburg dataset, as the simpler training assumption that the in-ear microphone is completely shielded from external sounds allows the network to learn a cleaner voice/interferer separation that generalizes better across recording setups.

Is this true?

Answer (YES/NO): NO